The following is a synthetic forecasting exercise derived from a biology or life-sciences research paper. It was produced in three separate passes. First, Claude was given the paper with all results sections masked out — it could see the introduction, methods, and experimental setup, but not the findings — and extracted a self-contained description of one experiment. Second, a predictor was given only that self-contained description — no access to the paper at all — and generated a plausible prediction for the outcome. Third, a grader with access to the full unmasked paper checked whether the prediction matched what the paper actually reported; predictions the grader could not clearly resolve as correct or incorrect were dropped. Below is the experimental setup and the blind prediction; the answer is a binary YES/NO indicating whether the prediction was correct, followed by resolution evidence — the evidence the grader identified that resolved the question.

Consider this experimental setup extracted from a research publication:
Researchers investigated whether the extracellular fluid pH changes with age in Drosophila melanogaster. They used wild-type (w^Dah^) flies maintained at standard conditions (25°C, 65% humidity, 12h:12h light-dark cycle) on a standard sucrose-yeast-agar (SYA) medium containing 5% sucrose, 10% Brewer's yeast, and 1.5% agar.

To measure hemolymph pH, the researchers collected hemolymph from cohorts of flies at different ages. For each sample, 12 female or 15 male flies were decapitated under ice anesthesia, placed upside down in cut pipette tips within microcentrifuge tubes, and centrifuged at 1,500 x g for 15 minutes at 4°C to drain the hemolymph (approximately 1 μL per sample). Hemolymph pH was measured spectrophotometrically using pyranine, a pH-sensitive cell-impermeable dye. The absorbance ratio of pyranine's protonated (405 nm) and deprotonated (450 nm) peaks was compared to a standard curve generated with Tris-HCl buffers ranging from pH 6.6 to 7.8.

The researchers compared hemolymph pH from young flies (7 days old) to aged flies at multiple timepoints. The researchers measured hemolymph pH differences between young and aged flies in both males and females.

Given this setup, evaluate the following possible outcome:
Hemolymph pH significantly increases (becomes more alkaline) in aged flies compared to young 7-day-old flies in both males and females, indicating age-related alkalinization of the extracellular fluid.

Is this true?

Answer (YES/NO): NO